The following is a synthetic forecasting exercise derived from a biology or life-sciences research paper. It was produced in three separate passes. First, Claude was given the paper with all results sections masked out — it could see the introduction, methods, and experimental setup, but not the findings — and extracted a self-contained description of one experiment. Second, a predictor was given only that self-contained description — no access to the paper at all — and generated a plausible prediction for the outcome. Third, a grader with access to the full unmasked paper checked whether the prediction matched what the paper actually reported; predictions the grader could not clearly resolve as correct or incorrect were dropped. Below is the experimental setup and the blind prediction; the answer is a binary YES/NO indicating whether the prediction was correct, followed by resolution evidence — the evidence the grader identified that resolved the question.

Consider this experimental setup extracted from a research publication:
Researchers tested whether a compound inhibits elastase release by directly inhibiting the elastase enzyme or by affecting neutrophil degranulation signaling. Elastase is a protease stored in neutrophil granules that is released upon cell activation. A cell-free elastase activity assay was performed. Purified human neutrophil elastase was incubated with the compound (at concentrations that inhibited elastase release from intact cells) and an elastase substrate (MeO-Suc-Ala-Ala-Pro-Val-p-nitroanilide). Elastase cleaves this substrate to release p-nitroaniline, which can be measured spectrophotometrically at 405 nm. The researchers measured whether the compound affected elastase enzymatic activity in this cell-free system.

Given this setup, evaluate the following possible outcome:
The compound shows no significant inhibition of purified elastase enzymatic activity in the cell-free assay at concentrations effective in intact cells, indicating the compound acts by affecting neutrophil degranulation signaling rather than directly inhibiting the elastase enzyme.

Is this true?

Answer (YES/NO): YES